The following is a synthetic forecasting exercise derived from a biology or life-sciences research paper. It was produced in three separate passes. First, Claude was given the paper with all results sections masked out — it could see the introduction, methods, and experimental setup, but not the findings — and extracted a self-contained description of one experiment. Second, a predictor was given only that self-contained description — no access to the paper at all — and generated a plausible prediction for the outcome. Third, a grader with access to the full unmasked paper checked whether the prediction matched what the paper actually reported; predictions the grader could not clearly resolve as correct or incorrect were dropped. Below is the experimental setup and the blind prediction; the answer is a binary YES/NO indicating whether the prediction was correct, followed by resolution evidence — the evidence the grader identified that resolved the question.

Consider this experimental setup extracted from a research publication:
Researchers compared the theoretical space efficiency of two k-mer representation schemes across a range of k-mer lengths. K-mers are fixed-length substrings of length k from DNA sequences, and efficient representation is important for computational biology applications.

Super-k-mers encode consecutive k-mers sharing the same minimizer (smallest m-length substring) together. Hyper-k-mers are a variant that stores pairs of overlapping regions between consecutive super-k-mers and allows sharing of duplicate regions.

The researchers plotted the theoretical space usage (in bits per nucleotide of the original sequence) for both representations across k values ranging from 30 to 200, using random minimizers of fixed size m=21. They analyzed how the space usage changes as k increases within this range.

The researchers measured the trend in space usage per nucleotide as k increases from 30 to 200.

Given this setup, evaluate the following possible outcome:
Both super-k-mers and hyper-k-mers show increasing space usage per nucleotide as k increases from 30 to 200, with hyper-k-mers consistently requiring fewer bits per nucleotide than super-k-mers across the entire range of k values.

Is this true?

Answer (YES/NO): NO